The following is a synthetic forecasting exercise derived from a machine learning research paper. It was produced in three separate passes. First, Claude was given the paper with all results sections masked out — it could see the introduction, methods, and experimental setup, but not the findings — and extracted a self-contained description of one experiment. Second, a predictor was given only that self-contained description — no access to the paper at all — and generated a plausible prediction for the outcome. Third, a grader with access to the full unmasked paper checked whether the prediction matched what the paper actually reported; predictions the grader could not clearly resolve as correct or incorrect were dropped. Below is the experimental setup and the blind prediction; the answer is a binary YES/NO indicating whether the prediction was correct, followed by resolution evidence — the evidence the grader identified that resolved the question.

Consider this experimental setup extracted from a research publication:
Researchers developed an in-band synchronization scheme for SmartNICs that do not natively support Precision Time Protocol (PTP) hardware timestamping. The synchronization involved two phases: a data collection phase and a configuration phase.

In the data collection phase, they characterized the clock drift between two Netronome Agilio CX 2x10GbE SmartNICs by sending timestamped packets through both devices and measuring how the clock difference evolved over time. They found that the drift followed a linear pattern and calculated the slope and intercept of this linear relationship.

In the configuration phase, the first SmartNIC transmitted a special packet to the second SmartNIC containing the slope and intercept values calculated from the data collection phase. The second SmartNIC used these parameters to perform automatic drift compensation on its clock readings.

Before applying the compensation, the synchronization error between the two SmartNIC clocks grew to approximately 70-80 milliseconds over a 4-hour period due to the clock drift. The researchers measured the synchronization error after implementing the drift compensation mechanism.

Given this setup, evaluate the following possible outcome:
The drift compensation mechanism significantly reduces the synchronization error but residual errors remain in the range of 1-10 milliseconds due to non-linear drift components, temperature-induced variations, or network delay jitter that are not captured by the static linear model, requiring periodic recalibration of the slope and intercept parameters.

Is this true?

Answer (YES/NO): NO